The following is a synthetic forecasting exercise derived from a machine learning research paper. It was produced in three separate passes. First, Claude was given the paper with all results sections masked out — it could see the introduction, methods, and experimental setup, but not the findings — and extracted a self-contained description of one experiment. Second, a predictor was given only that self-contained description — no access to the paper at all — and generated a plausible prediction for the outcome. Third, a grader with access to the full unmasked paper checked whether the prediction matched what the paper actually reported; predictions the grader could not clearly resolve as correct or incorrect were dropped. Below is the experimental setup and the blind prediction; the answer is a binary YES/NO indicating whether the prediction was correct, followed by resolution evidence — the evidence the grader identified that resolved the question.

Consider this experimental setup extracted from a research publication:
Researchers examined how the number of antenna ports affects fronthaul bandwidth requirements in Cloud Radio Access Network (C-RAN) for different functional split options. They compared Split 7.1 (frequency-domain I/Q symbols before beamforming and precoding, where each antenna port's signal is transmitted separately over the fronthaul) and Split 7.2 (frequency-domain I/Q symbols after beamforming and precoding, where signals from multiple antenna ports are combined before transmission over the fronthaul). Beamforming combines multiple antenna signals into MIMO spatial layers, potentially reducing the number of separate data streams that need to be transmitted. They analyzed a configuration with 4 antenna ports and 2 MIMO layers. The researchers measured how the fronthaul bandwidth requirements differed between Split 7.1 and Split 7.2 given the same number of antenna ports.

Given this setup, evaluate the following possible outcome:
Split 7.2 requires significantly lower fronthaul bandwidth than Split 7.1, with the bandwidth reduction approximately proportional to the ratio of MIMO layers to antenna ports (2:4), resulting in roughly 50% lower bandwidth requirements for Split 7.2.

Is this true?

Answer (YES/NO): NO